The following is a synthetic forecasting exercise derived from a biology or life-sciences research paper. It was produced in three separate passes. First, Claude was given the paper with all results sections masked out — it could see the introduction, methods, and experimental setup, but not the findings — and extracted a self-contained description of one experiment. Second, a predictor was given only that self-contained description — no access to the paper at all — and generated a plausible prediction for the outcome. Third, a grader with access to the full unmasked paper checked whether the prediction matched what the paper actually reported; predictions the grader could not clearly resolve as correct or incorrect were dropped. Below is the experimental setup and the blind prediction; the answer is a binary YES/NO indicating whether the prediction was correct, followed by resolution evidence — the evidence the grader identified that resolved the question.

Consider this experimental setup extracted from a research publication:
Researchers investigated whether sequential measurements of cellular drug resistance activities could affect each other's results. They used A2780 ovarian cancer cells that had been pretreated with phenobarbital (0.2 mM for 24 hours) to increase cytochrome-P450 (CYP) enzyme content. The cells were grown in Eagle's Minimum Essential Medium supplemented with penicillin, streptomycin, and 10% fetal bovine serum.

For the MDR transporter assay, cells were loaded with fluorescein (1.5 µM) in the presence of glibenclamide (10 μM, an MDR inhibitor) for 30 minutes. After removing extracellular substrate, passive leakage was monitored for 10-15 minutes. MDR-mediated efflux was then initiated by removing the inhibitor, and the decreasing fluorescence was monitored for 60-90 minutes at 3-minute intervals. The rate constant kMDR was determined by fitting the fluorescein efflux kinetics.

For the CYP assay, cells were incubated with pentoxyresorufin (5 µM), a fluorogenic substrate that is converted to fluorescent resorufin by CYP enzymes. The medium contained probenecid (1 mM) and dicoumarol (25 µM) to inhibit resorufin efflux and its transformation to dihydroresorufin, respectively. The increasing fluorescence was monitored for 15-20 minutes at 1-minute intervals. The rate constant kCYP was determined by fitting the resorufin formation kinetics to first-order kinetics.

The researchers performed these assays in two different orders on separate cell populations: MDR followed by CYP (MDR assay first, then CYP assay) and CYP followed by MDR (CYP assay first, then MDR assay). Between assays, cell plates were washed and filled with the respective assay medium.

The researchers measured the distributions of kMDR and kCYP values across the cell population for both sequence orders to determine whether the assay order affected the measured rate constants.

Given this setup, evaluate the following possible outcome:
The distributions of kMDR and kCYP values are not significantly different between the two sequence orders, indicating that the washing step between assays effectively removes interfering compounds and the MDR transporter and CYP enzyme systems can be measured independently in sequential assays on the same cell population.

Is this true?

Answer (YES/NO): NO